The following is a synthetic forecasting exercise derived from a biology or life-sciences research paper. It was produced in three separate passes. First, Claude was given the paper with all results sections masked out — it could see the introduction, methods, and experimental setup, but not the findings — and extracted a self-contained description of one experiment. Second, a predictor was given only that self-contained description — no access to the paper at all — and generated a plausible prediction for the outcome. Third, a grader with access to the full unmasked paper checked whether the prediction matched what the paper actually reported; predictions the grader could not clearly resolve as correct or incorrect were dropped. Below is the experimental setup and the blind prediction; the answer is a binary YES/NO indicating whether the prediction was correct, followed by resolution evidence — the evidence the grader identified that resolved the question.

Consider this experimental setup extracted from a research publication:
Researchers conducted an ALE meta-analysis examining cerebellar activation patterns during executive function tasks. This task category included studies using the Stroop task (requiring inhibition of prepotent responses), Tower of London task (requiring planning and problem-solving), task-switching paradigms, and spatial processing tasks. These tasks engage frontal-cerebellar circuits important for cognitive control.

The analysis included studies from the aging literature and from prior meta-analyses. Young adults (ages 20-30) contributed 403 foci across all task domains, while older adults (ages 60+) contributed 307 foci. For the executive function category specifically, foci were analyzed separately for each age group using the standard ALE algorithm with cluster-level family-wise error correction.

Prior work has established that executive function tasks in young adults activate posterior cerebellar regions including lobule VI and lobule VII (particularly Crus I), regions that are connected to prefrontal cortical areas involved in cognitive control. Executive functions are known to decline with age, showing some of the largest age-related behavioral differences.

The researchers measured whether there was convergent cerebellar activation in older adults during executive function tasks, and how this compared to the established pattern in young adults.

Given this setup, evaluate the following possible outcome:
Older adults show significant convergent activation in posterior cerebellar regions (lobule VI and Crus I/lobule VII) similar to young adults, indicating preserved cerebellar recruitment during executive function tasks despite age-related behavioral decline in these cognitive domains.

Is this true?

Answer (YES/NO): NO